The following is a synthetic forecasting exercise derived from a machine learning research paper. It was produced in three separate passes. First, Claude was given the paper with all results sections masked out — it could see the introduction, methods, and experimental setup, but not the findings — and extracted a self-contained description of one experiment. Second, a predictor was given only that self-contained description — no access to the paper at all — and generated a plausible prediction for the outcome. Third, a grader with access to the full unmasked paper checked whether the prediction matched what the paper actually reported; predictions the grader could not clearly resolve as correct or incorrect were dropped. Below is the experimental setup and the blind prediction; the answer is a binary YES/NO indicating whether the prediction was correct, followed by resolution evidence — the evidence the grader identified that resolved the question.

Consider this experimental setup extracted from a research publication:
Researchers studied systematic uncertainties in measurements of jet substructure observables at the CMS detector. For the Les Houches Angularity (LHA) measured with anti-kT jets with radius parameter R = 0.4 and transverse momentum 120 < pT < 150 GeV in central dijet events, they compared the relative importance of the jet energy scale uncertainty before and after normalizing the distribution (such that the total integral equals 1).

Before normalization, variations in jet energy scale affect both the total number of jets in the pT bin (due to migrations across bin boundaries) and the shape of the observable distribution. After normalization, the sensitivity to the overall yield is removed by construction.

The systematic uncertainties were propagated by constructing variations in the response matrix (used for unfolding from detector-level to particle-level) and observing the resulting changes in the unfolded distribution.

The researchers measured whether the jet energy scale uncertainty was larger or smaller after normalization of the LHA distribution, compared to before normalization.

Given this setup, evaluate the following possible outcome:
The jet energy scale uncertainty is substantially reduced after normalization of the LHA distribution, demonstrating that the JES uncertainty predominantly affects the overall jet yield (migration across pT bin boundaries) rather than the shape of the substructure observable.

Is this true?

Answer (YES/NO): YES